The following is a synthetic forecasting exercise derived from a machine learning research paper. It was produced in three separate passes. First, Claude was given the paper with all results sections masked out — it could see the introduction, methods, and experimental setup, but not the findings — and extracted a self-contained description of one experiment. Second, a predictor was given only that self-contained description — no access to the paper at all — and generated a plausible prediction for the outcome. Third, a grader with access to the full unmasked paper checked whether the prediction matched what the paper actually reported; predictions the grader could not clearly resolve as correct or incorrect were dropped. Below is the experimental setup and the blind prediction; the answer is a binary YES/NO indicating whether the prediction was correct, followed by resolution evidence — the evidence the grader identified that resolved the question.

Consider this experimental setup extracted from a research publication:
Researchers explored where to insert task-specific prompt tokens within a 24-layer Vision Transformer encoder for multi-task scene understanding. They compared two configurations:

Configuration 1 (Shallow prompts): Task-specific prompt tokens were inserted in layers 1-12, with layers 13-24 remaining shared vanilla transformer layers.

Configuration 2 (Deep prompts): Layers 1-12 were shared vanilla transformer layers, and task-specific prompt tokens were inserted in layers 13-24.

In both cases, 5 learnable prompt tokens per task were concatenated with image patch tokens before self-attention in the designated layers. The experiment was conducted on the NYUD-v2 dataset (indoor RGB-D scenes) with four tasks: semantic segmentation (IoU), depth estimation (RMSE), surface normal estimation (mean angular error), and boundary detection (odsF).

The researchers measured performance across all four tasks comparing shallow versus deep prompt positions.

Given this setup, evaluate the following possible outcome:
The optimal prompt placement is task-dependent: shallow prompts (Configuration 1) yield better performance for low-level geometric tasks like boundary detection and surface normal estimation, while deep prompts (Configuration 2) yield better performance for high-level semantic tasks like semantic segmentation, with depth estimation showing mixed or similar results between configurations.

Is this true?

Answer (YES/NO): NO